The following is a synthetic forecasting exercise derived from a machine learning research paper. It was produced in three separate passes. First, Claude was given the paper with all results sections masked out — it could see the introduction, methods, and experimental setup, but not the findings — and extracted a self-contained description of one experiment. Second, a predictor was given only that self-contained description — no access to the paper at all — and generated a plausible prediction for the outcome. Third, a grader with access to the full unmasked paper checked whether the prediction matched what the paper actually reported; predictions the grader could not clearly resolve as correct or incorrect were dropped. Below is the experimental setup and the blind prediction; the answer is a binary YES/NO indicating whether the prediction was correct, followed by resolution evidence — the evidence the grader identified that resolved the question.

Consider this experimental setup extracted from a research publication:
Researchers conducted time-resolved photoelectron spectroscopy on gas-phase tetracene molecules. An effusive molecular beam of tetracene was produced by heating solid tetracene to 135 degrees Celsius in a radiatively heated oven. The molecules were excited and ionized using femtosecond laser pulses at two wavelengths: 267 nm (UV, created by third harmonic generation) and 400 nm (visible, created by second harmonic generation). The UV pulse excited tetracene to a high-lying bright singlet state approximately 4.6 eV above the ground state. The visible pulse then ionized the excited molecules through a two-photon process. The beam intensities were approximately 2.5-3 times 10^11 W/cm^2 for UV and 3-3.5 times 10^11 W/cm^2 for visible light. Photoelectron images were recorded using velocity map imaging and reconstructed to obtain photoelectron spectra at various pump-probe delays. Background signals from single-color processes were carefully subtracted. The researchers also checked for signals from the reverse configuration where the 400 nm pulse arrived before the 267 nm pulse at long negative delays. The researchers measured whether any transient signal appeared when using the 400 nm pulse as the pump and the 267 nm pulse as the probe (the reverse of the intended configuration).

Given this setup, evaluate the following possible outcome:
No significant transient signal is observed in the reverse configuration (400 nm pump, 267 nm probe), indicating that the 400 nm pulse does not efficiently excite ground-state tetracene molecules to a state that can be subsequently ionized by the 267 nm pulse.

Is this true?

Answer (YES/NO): NO